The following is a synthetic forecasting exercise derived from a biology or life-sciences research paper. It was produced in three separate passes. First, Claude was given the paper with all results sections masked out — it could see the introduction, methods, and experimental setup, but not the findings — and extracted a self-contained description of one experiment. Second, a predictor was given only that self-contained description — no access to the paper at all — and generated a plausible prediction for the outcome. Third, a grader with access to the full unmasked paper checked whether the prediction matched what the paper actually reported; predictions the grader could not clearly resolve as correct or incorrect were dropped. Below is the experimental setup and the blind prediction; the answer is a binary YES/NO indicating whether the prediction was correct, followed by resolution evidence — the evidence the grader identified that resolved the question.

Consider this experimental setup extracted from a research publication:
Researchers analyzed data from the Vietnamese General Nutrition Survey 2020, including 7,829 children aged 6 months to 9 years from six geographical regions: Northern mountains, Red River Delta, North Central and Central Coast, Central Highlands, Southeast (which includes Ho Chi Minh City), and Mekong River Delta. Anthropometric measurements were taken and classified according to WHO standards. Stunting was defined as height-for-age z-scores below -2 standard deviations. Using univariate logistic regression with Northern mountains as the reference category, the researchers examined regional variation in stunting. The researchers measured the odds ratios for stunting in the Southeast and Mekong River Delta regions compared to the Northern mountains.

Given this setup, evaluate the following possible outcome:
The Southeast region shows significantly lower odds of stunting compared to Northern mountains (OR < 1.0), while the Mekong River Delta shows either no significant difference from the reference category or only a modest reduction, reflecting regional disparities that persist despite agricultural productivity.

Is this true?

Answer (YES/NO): NO